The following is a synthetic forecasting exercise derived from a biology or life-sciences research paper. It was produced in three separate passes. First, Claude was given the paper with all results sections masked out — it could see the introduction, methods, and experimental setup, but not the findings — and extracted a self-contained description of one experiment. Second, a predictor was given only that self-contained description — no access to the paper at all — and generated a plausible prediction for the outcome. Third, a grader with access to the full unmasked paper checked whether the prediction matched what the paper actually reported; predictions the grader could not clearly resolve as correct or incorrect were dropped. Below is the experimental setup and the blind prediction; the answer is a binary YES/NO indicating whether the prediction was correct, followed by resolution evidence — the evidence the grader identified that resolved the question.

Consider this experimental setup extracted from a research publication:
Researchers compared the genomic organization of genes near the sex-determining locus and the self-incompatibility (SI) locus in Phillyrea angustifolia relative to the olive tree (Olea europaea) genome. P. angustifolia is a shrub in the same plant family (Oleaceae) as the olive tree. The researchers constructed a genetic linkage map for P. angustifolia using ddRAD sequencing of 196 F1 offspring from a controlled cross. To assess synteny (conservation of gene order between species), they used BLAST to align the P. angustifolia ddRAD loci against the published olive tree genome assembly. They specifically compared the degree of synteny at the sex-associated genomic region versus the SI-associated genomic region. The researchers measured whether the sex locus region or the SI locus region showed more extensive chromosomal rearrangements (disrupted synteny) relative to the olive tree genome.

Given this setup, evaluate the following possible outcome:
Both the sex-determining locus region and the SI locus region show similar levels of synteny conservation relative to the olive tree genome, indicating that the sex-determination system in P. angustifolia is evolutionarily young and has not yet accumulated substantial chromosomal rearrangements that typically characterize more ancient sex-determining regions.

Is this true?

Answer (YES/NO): NO